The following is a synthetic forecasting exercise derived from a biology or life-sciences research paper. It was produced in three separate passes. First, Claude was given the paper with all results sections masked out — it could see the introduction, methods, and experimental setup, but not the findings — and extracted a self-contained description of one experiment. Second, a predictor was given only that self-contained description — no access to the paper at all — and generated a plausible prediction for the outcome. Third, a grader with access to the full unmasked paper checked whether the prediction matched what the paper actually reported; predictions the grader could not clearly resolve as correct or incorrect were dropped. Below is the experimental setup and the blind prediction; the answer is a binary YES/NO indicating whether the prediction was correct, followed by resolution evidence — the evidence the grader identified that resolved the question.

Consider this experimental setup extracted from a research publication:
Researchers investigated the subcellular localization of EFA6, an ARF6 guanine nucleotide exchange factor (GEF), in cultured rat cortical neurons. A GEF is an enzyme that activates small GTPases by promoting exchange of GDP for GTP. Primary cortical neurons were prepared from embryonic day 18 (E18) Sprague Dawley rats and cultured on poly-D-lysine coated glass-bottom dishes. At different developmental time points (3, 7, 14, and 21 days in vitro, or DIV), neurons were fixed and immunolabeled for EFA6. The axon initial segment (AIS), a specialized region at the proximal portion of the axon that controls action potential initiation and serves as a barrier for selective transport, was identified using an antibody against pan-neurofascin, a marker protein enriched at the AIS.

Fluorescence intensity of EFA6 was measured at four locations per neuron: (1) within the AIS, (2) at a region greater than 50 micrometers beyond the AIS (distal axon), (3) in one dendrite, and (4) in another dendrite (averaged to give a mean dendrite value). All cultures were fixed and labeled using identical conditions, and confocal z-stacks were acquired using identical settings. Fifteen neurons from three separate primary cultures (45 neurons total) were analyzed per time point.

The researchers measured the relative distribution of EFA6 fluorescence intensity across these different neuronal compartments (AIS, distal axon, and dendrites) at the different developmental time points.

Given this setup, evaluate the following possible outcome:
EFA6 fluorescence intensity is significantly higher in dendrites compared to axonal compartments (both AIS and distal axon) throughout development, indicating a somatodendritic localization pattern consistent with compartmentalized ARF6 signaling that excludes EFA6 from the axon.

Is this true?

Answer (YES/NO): NO